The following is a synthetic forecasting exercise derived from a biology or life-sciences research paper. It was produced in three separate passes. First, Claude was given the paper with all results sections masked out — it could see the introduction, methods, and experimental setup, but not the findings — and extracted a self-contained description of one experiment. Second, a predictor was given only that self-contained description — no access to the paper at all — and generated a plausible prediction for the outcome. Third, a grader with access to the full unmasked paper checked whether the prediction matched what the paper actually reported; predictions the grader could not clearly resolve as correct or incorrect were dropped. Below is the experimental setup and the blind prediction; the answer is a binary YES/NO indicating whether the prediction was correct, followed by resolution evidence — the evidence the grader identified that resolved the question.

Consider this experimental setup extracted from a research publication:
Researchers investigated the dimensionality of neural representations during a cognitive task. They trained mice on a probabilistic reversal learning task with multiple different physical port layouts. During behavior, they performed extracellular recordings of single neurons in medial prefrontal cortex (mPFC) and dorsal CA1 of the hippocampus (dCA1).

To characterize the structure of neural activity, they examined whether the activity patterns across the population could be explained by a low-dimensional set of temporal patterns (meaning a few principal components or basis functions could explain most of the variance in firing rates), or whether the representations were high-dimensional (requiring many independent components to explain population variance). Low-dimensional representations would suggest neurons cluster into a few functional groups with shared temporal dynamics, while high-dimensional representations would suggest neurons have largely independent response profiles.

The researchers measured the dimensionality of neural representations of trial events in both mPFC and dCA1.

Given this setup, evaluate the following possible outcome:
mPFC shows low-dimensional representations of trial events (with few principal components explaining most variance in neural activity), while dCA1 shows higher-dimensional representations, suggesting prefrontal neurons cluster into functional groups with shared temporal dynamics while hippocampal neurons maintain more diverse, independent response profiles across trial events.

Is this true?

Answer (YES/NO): NO